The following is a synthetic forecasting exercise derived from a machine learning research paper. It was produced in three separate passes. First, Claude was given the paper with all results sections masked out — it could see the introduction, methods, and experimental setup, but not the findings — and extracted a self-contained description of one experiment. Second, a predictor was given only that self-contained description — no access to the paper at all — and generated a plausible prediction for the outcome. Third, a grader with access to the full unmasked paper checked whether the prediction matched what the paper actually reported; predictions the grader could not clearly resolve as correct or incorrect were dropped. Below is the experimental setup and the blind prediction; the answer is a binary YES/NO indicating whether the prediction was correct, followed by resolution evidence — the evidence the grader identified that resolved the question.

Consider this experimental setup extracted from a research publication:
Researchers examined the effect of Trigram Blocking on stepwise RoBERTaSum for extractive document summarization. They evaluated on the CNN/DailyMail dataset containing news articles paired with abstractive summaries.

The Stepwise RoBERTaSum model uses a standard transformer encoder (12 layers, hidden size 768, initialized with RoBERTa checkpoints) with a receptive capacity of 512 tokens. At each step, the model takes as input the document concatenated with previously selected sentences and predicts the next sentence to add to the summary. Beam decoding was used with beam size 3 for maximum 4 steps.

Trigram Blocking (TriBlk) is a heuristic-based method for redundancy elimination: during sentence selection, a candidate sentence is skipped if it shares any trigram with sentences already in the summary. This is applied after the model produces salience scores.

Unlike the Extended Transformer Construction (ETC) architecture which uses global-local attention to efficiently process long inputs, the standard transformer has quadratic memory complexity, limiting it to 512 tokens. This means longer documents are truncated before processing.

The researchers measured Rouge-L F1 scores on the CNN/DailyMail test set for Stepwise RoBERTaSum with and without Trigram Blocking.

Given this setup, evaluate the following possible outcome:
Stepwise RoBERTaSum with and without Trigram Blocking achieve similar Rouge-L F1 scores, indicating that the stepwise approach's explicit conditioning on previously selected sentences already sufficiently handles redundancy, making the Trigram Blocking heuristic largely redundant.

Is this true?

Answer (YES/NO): NO